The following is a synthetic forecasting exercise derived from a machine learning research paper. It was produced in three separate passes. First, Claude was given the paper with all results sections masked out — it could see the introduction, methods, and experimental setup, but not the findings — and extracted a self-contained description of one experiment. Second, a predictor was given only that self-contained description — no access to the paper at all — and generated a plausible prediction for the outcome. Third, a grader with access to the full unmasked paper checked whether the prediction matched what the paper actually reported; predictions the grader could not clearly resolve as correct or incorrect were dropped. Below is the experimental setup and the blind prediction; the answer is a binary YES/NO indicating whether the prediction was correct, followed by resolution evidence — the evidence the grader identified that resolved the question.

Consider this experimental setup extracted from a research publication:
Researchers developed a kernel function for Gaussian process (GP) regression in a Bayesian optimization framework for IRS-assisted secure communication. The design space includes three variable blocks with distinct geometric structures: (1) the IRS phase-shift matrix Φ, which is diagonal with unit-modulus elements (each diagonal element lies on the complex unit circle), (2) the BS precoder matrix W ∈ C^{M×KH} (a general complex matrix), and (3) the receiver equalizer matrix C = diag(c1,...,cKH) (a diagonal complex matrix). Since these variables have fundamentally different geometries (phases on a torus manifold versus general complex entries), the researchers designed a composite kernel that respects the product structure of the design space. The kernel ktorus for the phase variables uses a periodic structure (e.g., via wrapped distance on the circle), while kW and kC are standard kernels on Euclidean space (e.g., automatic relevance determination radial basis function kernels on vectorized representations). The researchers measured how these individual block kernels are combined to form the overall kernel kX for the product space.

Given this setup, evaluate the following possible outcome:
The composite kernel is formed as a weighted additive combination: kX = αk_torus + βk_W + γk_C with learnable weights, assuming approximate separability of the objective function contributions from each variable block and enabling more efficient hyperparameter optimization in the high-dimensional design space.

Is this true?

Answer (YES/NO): NO